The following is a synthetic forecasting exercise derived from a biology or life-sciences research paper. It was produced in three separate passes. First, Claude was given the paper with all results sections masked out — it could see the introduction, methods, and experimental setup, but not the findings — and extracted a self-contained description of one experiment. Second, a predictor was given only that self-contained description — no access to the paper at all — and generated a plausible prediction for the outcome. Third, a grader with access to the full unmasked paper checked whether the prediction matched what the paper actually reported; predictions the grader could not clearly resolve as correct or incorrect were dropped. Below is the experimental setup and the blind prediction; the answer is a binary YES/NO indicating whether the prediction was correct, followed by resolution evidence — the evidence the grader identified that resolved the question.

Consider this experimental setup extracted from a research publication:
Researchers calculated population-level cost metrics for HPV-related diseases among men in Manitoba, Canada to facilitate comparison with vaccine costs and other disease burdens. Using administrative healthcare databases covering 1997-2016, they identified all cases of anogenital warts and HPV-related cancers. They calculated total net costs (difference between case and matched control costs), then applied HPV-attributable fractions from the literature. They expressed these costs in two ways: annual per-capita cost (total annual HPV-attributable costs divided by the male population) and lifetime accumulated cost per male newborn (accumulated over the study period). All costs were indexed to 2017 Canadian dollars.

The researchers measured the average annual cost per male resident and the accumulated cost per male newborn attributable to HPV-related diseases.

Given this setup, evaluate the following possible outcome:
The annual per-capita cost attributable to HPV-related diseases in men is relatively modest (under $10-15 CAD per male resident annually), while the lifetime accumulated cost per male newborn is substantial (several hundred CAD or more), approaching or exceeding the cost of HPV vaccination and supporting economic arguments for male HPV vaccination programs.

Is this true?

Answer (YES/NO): NO